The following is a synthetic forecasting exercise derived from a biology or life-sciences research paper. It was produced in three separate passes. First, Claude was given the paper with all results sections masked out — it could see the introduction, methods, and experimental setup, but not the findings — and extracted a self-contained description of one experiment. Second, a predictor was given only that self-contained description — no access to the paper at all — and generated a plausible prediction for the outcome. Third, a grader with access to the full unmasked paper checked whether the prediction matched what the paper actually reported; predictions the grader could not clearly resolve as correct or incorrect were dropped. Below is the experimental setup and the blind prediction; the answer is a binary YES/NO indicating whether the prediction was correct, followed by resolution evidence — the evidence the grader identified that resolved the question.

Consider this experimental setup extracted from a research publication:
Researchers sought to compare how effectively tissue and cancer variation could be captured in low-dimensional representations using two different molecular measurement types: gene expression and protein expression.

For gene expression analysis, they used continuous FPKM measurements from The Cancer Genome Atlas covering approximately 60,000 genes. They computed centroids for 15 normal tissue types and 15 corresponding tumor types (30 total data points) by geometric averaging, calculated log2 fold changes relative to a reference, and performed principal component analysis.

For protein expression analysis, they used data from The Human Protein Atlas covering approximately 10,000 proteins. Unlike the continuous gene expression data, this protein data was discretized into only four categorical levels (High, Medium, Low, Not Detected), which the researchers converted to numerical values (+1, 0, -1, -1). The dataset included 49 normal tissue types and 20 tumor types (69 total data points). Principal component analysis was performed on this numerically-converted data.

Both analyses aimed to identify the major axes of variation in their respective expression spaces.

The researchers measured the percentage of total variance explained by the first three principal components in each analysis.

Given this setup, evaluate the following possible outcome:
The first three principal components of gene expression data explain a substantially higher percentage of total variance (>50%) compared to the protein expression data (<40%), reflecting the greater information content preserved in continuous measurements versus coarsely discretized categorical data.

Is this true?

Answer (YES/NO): NO